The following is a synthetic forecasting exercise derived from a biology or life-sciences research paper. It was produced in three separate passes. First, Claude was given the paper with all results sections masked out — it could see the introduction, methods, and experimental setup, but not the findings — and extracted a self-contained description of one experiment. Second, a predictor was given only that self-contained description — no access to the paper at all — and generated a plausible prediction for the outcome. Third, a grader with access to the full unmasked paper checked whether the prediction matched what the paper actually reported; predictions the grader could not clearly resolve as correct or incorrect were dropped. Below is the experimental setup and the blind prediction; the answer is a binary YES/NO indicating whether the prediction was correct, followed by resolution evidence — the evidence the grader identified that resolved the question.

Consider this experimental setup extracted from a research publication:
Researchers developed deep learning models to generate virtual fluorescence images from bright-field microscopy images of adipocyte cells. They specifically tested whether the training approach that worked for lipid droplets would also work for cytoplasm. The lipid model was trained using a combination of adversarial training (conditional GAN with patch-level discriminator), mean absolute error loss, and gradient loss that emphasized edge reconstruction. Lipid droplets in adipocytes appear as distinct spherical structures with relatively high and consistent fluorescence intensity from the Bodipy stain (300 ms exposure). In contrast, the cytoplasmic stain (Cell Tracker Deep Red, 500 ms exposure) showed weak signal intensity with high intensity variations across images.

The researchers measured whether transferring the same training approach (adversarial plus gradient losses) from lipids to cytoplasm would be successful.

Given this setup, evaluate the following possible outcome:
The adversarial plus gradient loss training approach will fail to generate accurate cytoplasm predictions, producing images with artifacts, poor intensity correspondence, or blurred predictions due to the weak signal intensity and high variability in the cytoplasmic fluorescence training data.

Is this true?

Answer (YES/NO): YES